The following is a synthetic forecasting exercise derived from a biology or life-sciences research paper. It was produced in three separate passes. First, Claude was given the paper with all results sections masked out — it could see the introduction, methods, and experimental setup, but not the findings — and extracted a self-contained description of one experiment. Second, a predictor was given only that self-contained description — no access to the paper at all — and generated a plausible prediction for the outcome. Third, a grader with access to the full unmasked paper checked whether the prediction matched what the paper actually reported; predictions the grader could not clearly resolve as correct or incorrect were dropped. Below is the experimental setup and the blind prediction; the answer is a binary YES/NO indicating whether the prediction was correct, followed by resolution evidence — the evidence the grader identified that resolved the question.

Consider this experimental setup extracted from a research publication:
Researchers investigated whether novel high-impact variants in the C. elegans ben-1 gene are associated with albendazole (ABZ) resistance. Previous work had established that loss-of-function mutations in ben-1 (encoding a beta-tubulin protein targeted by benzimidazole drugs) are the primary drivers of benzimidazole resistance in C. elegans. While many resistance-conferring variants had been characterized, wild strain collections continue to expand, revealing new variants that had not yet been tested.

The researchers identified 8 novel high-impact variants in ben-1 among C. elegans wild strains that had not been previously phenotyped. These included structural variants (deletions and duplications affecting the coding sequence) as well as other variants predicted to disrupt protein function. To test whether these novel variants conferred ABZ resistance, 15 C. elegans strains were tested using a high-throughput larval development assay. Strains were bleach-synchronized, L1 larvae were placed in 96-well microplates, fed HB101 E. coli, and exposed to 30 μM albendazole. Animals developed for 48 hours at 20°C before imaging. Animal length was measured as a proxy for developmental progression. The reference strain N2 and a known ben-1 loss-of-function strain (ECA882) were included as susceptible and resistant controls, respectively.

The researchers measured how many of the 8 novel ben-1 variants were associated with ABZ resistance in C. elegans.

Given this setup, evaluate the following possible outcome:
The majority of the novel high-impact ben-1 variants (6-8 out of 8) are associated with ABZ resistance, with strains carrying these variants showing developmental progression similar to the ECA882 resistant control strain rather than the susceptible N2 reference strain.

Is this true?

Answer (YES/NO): YES